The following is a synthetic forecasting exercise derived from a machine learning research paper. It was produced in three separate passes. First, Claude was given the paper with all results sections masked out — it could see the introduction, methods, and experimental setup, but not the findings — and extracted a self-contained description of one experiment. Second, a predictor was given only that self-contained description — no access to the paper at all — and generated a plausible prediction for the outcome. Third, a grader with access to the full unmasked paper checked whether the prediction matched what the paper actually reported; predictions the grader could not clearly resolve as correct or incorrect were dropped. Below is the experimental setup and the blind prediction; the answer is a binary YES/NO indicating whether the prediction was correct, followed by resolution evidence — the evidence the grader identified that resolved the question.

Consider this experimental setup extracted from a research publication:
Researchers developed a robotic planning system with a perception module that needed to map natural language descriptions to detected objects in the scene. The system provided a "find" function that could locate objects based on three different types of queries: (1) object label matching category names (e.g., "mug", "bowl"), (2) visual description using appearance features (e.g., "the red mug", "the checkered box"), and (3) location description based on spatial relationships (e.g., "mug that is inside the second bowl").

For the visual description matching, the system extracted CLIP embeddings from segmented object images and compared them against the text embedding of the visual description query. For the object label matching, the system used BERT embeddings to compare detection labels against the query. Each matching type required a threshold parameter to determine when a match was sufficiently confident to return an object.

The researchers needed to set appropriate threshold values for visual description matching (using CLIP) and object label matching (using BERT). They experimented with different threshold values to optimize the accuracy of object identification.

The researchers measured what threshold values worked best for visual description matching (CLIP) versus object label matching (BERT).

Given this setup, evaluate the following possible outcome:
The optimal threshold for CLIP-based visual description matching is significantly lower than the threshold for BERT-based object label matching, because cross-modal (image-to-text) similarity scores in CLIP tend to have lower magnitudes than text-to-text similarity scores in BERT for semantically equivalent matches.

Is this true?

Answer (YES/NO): NO